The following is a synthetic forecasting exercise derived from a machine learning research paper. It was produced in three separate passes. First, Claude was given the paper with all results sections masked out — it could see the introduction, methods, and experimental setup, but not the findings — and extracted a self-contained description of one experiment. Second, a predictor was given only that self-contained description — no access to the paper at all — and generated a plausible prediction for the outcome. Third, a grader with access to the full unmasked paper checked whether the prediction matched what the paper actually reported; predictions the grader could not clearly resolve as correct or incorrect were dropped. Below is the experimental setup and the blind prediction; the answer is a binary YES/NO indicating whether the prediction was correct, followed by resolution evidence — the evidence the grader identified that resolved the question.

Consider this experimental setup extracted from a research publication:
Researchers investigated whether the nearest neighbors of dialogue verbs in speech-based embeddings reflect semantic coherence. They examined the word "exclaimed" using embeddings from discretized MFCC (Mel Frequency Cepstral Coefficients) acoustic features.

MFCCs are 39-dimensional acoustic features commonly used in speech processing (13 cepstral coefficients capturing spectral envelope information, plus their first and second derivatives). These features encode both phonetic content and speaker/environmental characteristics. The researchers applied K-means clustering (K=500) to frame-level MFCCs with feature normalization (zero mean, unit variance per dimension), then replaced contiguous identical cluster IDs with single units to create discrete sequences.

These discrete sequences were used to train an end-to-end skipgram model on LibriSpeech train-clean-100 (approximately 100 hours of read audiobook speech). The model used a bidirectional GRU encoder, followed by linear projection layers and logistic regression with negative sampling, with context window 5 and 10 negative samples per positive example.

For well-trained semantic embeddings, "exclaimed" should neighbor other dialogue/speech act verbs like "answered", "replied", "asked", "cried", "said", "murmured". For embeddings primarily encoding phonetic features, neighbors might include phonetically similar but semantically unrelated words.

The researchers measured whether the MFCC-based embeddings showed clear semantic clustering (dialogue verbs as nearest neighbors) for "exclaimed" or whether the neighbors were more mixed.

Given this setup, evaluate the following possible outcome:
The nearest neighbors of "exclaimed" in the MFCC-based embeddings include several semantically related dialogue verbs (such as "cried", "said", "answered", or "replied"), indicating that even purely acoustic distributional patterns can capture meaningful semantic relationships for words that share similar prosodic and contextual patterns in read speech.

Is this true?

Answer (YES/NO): NO